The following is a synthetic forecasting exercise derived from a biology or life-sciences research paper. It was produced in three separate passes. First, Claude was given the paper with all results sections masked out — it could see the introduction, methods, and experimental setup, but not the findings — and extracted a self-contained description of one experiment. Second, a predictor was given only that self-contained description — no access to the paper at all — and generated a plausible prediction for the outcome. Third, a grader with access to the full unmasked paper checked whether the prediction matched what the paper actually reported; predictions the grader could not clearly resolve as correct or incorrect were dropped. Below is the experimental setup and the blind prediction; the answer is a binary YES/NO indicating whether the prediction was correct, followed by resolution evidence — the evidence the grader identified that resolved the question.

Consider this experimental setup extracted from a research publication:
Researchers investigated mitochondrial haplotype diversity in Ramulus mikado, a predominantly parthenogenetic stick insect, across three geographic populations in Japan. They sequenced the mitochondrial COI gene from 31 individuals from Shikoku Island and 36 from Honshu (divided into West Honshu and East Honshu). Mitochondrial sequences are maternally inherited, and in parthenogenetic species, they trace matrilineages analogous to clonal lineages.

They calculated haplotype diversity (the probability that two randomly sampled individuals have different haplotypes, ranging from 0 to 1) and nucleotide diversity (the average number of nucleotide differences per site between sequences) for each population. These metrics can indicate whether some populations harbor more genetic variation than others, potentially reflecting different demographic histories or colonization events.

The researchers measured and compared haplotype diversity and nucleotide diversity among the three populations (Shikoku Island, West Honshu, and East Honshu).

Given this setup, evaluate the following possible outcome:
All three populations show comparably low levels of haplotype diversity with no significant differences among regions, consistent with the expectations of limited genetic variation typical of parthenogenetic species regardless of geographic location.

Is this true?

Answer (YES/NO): NO